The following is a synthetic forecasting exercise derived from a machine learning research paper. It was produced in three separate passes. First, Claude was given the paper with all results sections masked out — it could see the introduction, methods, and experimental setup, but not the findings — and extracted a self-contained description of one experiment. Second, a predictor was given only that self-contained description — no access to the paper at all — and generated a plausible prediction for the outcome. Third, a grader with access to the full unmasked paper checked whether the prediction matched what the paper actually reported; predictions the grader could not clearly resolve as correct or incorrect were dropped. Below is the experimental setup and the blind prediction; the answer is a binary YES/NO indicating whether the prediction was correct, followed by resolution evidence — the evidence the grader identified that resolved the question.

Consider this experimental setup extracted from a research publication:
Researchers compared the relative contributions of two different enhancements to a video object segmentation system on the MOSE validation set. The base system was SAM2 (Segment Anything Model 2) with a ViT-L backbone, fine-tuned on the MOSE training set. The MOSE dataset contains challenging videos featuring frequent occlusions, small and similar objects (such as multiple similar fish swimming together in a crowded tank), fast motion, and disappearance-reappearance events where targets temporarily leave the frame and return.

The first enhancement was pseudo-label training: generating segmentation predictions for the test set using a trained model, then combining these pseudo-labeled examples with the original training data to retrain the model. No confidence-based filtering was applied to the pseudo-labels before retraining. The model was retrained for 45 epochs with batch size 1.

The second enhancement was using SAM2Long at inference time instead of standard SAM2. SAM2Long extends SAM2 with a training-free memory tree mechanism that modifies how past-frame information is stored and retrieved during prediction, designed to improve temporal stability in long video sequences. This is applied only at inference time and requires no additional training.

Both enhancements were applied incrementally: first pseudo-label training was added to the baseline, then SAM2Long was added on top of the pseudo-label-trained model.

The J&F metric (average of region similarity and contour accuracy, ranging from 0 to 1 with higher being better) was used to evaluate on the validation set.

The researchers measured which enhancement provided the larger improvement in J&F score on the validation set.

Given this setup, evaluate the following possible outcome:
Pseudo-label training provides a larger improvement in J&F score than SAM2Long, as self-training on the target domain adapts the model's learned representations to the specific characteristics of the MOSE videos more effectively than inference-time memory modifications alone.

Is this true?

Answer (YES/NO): NO